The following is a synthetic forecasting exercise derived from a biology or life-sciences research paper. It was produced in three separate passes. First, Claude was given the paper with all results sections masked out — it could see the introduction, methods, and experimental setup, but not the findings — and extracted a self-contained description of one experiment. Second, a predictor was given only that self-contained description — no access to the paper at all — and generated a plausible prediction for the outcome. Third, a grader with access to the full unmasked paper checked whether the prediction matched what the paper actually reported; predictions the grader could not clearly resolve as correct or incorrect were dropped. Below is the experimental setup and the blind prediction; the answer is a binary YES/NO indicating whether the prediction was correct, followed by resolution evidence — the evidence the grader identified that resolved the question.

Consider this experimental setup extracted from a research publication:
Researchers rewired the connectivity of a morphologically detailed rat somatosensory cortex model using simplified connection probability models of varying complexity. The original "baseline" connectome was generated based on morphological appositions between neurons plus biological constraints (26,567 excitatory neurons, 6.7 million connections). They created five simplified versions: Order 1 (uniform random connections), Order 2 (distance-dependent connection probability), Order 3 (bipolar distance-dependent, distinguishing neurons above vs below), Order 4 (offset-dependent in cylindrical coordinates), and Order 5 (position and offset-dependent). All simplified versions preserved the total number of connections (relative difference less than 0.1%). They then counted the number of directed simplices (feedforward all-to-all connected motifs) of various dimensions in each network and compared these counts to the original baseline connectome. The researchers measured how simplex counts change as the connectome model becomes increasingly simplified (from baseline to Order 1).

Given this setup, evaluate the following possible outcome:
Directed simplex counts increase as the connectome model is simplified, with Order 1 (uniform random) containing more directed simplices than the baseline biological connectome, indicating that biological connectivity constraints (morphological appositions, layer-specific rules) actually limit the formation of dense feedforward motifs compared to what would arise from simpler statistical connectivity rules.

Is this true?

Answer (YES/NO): NO